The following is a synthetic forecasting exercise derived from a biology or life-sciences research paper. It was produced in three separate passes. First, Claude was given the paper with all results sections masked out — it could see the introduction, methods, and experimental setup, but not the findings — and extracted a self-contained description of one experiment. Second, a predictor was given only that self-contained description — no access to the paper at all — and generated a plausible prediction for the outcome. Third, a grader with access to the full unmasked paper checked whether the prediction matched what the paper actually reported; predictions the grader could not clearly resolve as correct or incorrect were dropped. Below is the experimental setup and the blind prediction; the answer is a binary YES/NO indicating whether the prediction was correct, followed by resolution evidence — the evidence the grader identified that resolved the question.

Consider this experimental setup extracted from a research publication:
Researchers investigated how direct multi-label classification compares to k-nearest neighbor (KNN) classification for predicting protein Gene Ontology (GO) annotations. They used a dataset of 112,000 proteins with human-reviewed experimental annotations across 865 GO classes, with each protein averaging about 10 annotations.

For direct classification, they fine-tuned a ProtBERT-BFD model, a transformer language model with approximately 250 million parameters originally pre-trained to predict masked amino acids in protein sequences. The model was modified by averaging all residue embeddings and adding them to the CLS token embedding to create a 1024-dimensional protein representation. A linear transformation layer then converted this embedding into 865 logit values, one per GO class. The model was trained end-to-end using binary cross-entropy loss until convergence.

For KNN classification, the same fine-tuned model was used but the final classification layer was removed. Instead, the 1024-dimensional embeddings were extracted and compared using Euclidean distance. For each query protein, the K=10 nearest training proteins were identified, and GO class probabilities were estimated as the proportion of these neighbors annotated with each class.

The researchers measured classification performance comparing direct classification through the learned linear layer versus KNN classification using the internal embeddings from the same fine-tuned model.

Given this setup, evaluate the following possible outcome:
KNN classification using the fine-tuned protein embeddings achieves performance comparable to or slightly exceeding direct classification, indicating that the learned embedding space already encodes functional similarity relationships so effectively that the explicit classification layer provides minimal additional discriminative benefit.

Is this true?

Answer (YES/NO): YES